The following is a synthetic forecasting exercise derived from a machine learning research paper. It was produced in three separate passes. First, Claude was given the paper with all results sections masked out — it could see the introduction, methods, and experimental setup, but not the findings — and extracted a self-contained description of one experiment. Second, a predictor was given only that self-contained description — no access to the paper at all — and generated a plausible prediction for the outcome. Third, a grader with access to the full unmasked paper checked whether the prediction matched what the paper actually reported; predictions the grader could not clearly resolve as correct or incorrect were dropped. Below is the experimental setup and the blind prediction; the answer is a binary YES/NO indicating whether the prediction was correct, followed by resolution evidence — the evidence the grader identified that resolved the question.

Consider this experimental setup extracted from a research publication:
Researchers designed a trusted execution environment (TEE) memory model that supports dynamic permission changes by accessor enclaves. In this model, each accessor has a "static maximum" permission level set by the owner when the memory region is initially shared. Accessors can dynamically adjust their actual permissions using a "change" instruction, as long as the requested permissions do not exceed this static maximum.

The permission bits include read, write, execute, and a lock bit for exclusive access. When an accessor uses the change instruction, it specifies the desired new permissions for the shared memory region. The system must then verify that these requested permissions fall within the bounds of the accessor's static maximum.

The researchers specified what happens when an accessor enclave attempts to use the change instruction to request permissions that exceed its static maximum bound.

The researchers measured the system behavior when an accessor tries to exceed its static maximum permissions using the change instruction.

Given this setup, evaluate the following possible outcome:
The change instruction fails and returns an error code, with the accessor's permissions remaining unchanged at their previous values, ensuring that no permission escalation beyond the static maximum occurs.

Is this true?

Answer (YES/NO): NO